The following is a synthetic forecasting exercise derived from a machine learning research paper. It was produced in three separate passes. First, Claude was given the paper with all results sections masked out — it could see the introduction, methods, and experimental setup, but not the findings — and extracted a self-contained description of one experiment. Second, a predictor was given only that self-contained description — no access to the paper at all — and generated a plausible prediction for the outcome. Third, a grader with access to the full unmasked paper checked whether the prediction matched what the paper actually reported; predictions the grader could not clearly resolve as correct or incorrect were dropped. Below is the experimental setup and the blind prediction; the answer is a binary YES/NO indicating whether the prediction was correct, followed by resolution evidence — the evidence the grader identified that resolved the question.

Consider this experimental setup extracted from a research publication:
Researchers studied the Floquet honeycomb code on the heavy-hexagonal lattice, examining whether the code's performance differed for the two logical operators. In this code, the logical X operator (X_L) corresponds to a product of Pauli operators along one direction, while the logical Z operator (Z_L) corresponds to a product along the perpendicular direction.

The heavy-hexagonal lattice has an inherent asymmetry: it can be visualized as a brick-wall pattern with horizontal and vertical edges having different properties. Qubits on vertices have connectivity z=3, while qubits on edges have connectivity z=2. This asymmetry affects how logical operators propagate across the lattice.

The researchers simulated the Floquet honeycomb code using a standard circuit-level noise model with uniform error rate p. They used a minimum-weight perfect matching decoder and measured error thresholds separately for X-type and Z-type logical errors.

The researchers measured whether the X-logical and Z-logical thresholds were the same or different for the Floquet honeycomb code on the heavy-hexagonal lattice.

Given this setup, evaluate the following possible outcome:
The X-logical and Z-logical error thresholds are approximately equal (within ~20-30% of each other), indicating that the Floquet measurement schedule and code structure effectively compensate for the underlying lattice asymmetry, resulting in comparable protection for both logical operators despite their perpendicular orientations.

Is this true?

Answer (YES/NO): NO